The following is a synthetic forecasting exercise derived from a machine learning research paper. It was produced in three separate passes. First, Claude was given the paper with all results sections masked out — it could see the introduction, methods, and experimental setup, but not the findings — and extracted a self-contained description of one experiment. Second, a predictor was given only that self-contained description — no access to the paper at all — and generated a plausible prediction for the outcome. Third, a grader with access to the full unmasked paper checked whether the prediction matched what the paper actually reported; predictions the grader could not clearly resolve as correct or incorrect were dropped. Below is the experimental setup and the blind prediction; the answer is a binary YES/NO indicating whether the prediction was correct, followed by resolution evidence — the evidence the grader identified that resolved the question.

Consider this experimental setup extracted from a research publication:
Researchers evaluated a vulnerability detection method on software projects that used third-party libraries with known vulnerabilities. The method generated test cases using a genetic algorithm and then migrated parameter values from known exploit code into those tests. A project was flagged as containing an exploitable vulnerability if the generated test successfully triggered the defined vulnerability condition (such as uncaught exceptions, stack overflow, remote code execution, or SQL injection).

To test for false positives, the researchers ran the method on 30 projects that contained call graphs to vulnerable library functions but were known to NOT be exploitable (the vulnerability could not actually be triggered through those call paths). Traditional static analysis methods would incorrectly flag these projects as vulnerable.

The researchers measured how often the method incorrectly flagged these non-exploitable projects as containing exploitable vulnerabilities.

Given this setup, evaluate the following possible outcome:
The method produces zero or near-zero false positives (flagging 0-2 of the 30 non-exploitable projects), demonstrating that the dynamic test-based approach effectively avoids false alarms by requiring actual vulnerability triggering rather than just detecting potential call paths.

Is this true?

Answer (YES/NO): YES